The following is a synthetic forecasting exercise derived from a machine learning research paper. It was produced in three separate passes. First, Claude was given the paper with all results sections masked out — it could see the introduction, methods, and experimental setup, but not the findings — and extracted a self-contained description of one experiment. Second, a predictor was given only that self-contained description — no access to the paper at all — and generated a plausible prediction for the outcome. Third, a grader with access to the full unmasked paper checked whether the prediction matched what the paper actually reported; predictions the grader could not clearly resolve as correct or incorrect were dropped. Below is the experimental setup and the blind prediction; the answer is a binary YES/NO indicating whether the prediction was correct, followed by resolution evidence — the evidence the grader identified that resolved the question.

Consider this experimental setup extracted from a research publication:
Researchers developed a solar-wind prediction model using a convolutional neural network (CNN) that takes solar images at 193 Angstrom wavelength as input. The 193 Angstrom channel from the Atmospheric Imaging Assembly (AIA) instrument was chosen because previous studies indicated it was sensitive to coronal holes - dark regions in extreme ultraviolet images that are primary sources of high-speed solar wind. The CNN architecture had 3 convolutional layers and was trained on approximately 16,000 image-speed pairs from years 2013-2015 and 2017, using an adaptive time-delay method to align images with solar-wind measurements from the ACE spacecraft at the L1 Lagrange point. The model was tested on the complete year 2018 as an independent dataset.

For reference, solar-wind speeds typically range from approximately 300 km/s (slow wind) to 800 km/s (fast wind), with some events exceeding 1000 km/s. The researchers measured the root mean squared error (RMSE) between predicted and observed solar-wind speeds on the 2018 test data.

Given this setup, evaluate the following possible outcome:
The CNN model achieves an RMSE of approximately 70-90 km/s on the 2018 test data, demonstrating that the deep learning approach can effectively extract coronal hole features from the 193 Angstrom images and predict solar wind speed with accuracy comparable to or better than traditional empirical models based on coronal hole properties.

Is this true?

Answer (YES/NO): YES